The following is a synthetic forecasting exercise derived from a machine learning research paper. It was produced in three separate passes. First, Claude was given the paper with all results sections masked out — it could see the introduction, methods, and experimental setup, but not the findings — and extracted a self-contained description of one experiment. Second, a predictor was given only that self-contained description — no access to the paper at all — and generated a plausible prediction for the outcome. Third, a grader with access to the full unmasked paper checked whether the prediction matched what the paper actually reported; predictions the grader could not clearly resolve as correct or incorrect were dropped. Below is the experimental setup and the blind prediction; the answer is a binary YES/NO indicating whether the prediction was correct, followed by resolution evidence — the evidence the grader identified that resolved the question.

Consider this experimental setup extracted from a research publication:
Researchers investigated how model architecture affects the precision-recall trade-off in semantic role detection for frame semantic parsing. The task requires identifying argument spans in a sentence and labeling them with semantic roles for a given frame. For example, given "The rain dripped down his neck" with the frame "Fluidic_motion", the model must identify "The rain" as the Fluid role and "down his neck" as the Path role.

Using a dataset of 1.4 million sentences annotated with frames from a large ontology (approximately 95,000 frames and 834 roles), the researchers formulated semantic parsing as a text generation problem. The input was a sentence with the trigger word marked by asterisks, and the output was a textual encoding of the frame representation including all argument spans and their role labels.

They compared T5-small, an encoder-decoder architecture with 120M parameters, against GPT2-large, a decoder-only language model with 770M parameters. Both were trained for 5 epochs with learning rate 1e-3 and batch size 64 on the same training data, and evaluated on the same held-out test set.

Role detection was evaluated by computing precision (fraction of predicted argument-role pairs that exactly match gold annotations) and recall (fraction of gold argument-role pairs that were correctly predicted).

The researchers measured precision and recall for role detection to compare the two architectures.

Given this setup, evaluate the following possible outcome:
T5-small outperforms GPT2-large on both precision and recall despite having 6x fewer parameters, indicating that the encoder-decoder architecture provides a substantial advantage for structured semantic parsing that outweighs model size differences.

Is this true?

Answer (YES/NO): NO